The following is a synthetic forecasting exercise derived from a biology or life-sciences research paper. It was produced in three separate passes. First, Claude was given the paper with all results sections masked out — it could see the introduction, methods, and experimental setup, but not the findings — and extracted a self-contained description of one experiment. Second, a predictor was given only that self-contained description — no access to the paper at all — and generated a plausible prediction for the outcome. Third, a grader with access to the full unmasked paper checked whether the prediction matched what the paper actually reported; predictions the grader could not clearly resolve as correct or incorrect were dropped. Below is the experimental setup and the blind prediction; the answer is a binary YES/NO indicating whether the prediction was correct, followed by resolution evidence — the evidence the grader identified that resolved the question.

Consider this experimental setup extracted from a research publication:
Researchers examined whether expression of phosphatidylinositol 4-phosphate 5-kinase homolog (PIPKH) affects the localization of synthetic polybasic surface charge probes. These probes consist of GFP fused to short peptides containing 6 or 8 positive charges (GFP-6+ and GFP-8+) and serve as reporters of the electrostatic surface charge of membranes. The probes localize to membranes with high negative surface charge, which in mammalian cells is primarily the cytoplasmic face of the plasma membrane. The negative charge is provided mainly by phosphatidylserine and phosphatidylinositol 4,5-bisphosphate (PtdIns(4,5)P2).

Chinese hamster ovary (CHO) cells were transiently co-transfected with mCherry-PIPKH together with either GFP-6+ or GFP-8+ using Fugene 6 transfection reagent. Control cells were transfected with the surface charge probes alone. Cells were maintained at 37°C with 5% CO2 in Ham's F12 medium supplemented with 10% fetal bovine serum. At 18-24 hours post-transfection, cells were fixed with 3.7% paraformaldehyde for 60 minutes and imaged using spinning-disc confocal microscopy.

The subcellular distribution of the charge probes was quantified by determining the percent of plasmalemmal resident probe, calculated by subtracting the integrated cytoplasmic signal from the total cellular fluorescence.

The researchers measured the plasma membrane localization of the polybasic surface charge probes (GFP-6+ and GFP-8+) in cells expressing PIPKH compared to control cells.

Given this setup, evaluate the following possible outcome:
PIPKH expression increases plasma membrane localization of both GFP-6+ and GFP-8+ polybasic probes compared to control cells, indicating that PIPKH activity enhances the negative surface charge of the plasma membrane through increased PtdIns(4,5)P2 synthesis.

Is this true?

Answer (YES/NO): NO